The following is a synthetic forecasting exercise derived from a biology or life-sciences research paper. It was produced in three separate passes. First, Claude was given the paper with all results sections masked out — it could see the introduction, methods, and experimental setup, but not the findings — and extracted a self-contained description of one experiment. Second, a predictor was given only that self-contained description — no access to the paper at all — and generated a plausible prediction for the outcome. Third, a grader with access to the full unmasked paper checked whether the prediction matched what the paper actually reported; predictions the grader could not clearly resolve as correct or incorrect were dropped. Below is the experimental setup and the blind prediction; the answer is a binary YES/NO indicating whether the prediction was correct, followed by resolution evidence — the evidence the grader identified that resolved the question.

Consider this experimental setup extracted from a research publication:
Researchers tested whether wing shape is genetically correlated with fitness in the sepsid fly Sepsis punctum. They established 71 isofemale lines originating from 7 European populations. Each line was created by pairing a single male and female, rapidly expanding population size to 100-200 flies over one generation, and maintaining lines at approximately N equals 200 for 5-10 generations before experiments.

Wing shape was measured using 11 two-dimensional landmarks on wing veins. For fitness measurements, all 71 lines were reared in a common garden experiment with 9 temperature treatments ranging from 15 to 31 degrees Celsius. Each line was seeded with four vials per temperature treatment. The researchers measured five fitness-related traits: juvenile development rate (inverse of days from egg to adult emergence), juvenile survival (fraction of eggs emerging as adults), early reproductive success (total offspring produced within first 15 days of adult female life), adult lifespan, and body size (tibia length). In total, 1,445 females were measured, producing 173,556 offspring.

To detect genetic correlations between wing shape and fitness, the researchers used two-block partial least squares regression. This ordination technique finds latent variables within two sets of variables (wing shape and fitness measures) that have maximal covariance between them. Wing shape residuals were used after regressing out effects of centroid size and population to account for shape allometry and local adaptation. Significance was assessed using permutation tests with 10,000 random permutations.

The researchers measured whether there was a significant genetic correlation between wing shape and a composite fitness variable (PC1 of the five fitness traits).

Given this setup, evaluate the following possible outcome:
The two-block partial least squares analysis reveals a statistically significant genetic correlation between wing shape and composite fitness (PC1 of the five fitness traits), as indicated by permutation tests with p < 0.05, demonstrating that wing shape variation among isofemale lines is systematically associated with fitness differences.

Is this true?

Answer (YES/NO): NO